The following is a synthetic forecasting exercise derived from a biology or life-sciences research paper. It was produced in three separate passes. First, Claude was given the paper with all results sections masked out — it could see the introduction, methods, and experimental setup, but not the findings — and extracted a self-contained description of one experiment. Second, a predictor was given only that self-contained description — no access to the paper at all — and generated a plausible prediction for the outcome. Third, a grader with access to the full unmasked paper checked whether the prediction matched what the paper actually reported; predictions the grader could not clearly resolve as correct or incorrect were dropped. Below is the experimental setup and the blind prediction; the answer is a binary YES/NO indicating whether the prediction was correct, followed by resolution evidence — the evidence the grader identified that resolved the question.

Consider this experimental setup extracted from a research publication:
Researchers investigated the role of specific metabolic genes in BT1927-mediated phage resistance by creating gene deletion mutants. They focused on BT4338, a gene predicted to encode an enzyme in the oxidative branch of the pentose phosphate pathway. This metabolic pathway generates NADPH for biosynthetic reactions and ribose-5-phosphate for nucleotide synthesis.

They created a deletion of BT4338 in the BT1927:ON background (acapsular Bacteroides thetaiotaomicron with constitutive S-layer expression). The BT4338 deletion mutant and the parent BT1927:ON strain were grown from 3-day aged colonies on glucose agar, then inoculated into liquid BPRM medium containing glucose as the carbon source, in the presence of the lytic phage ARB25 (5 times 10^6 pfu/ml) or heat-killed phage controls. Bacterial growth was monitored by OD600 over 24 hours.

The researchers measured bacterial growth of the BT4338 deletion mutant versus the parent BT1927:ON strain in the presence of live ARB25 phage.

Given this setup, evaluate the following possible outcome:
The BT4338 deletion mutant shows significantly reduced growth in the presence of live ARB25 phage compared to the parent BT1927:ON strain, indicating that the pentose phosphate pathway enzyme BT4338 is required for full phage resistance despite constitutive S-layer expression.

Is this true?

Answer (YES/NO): NO